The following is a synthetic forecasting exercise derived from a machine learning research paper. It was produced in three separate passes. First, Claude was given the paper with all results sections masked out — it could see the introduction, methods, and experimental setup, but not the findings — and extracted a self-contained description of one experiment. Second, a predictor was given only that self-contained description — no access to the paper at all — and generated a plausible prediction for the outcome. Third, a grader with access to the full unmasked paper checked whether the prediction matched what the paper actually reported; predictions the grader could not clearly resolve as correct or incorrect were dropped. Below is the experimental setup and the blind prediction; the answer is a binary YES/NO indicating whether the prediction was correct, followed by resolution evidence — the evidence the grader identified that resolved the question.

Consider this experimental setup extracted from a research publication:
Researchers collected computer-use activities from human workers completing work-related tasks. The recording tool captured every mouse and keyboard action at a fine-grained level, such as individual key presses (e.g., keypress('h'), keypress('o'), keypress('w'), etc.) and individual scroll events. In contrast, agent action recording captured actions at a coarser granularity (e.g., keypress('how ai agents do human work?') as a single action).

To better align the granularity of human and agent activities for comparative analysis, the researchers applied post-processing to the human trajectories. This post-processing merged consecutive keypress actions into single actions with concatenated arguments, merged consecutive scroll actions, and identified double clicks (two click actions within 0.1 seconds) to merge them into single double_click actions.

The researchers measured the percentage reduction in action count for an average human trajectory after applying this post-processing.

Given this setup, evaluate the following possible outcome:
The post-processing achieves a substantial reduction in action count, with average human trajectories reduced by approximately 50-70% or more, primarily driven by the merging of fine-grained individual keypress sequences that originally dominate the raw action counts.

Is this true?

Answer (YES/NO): YES